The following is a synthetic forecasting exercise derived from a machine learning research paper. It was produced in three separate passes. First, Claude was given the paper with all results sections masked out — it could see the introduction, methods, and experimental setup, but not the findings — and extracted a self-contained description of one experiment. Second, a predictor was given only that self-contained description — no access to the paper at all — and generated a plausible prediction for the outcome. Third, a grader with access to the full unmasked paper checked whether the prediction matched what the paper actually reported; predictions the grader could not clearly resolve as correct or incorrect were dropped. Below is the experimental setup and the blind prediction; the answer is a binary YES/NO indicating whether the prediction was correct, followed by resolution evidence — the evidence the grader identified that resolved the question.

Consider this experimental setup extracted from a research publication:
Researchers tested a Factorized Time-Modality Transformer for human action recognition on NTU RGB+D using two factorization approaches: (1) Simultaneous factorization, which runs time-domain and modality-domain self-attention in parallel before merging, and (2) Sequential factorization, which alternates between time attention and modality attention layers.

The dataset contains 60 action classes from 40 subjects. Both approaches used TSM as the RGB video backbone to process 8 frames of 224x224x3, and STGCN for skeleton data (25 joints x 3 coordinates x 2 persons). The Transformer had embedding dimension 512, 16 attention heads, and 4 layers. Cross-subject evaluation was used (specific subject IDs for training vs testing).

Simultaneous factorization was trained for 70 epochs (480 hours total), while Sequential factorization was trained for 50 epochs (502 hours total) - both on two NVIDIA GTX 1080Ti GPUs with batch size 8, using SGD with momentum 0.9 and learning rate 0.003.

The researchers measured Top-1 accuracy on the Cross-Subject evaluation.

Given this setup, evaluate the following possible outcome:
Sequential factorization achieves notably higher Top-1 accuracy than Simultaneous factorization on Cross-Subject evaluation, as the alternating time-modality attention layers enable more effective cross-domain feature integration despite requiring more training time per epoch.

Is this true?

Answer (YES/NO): NO